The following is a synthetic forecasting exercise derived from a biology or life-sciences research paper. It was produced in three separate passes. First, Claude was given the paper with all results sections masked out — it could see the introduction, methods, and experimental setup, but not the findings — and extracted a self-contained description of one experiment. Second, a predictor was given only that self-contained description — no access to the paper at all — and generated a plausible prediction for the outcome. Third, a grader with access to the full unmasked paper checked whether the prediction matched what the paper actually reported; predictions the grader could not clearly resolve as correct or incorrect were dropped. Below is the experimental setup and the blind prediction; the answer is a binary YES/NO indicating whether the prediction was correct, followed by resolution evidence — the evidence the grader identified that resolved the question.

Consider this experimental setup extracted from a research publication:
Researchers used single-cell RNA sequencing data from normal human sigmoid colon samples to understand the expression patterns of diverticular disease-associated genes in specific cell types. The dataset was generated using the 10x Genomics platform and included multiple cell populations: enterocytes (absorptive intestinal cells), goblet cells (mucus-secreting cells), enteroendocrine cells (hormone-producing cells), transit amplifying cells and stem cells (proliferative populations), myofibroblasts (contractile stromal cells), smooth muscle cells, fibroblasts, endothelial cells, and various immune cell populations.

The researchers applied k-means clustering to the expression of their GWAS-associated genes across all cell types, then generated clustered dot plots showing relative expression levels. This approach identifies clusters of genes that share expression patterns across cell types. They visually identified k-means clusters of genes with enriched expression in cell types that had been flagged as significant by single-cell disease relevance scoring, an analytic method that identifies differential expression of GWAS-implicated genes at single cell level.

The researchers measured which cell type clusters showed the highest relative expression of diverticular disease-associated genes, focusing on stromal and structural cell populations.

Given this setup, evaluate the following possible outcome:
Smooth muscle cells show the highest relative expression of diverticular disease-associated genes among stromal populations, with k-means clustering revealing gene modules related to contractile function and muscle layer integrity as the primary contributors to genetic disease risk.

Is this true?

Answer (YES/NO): NO